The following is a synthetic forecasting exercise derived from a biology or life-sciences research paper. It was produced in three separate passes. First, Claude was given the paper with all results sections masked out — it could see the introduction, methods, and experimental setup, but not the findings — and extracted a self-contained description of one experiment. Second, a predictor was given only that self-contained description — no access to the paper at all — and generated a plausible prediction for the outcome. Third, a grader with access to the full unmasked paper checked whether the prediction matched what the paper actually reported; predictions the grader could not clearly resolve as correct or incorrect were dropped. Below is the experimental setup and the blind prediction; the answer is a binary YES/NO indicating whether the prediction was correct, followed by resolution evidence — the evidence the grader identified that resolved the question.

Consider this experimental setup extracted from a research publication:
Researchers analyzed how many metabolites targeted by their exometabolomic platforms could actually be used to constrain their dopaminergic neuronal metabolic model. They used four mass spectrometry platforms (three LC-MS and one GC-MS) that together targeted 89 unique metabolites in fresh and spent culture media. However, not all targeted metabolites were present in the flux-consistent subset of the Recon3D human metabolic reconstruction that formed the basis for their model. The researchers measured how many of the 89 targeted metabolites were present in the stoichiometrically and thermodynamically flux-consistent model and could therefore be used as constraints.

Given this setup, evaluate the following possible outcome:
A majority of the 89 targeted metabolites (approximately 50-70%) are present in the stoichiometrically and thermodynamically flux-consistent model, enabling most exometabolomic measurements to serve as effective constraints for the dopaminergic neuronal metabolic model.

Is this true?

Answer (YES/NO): NO